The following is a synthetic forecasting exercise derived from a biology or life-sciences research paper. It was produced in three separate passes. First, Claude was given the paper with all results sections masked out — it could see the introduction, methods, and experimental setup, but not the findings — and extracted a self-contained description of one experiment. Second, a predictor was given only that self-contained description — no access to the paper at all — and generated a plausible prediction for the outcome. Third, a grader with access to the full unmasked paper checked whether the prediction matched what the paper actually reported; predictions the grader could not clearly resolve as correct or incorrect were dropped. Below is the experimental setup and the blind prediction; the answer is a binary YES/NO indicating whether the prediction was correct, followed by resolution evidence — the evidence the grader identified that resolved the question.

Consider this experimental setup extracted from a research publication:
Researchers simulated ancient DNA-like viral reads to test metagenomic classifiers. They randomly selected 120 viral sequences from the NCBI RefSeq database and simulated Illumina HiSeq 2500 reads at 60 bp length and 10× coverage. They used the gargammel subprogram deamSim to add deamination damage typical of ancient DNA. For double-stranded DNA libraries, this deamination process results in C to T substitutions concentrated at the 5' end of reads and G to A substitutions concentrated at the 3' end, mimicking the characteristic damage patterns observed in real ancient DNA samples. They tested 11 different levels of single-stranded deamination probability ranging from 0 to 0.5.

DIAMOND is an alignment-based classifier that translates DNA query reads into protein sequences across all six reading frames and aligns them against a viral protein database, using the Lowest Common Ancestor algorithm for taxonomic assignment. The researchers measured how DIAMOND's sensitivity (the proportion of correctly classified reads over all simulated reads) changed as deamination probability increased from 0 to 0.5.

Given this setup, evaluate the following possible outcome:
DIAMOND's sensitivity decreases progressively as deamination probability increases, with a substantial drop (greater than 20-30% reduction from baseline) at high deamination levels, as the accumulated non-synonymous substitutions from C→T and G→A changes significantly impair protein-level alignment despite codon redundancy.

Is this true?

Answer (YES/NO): NO